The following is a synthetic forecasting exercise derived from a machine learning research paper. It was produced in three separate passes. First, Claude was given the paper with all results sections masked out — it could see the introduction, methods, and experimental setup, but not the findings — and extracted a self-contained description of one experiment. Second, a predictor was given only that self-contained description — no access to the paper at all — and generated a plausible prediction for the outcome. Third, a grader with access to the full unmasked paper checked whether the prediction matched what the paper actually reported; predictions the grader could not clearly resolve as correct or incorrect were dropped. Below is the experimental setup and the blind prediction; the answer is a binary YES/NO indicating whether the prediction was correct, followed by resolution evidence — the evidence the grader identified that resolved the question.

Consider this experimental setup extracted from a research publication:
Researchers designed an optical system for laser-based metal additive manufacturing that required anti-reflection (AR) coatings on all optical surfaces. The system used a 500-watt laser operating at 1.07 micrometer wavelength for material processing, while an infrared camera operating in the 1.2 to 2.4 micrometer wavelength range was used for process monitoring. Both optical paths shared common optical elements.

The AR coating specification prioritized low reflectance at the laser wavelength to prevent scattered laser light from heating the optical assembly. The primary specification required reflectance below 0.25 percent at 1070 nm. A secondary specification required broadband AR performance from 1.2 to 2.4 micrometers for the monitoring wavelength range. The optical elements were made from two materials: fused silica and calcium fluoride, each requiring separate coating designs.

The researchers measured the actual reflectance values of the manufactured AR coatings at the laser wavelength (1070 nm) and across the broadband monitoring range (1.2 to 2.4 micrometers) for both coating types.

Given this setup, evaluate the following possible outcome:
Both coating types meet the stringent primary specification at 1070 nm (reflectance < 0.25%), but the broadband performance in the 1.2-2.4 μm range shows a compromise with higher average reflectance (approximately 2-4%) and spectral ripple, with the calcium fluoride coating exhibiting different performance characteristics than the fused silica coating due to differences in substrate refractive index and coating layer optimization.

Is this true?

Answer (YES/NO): NO